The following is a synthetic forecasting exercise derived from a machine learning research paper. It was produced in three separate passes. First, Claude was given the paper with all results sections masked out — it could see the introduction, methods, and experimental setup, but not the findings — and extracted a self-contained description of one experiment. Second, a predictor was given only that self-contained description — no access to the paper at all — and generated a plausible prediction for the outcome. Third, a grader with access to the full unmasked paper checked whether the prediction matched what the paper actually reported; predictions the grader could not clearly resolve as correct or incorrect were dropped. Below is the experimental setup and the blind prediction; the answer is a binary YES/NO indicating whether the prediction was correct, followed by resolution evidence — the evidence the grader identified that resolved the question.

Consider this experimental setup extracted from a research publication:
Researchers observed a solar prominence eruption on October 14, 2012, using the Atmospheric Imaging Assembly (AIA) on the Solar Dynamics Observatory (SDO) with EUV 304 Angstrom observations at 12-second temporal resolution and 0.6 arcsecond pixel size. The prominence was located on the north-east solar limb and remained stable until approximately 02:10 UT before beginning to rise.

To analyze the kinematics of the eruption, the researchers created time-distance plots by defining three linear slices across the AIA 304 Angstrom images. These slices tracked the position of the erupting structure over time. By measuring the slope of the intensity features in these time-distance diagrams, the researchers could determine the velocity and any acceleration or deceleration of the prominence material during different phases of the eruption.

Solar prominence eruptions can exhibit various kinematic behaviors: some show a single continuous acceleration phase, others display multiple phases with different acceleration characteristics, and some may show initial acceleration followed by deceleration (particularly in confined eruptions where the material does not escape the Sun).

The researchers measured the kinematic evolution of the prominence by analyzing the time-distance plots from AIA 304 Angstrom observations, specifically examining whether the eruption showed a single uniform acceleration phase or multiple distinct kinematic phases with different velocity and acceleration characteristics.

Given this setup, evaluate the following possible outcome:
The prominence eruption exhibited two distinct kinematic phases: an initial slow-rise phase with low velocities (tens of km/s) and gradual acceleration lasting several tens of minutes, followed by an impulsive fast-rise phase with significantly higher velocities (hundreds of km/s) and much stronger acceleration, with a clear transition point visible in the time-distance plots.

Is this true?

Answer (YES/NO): NO